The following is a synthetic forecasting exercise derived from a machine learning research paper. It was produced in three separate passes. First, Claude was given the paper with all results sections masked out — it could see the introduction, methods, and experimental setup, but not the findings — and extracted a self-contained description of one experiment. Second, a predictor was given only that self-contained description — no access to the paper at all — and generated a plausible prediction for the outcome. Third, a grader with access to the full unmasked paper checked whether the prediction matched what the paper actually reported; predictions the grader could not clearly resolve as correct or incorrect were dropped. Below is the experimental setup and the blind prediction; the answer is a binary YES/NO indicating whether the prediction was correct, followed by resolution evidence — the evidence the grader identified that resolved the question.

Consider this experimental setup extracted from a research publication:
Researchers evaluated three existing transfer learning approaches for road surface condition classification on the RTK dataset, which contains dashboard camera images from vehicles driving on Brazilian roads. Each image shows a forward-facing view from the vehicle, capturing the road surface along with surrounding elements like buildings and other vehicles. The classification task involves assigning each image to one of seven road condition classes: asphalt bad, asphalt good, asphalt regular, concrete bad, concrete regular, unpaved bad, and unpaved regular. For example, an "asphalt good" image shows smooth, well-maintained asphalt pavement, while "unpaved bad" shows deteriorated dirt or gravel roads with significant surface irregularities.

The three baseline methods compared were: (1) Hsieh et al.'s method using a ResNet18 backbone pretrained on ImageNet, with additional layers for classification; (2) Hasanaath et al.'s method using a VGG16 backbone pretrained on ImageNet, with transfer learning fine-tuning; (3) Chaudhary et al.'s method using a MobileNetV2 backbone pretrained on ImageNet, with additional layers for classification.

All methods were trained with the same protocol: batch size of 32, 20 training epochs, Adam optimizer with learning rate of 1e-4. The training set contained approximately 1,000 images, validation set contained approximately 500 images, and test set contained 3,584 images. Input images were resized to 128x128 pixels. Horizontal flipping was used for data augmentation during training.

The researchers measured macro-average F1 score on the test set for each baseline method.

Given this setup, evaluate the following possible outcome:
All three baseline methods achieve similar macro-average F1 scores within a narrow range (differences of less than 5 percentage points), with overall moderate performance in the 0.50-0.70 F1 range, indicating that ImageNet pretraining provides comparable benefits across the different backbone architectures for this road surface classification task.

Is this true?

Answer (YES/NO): NO